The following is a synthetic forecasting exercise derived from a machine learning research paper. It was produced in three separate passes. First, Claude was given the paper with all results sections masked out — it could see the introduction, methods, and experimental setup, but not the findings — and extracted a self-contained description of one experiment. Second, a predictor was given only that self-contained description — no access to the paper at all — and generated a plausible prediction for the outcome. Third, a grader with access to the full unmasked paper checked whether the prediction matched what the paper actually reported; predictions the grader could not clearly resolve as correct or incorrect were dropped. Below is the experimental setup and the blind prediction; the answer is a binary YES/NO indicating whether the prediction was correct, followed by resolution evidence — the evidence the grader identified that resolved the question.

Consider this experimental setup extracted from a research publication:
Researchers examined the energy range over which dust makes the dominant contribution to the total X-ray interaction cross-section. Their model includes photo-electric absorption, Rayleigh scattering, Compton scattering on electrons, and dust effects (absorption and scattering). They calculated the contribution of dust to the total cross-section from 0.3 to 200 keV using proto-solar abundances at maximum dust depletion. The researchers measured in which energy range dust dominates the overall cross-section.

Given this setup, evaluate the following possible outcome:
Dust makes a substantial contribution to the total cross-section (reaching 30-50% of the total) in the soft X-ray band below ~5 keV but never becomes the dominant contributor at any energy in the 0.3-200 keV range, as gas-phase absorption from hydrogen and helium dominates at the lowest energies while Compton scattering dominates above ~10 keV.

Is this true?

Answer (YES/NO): NO